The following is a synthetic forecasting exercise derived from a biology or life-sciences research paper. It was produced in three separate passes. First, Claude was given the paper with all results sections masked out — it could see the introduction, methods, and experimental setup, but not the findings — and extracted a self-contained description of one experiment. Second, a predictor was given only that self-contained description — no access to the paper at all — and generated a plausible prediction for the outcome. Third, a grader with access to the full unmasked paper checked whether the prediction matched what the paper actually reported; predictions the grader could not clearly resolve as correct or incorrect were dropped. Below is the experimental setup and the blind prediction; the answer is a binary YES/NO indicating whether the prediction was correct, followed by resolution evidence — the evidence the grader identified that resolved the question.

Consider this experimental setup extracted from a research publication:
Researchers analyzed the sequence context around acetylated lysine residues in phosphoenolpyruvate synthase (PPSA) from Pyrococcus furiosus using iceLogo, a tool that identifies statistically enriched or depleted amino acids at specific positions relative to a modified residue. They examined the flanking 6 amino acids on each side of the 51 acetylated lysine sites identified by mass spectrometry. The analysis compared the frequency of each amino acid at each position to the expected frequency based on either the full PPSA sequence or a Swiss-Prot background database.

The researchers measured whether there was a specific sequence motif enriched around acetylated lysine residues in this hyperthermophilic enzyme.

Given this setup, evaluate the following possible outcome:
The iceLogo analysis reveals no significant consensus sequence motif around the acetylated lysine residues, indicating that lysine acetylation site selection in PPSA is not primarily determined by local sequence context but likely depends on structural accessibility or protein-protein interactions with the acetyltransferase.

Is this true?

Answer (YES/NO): NO